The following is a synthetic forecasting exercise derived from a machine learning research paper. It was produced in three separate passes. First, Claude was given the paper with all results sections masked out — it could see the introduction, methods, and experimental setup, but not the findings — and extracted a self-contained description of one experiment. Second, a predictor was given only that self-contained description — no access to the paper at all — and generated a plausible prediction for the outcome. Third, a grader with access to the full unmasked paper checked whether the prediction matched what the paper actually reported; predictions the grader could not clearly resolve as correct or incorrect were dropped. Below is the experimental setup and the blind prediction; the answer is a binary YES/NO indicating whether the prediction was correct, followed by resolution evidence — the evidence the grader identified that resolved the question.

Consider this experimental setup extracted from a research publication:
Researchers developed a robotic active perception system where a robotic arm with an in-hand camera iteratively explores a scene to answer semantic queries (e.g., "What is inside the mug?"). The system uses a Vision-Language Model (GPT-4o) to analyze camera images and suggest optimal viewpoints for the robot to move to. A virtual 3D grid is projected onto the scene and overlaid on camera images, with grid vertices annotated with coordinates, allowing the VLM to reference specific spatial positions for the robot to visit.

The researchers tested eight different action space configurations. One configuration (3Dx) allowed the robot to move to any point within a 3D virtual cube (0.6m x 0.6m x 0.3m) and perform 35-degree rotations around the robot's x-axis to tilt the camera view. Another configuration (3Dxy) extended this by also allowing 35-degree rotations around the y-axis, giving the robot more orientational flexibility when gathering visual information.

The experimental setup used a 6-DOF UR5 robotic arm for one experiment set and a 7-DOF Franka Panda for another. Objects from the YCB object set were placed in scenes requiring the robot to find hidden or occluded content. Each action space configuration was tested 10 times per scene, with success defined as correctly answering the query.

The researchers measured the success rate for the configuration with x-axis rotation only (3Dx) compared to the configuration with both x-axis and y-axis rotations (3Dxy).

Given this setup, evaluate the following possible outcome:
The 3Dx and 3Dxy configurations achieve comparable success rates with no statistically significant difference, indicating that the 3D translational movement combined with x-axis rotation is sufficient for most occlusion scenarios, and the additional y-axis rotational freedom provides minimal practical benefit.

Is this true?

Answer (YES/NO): NO